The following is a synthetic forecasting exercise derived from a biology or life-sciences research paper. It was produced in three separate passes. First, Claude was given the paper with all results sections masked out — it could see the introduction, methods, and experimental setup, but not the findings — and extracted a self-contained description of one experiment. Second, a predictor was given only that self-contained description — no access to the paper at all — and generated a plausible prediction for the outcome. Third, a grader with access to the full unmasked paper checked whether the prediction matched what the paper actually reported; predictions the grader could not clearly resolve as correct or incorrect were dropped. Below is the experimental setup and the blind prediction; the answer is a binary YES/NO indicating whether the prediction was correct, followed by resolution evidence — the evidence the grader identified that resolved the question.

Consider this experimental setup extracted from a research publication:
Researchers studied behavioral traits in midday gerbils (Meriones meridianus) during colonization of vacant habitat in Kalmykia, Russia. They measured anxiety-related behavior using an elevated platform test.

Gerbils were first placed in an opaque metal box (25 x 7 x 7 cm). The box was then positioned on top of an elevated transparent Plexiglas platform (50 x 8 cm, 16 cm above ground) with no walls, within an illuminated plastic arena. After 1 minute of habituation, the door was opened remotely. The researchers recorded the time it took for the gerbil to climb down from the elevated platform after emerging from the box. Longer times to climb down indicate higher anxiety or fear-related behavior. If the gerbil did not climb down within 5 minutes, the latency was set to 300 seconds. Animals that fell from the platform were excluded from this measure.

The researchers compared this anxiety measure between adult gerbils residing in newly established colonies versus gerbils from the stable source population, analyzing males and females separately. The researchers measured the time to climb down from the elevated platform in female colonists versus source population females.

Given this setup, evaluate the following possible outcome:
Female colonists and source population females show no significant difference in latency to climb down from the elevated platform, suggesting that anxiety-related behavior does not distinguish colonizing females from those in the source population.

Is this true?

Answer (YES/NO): NO